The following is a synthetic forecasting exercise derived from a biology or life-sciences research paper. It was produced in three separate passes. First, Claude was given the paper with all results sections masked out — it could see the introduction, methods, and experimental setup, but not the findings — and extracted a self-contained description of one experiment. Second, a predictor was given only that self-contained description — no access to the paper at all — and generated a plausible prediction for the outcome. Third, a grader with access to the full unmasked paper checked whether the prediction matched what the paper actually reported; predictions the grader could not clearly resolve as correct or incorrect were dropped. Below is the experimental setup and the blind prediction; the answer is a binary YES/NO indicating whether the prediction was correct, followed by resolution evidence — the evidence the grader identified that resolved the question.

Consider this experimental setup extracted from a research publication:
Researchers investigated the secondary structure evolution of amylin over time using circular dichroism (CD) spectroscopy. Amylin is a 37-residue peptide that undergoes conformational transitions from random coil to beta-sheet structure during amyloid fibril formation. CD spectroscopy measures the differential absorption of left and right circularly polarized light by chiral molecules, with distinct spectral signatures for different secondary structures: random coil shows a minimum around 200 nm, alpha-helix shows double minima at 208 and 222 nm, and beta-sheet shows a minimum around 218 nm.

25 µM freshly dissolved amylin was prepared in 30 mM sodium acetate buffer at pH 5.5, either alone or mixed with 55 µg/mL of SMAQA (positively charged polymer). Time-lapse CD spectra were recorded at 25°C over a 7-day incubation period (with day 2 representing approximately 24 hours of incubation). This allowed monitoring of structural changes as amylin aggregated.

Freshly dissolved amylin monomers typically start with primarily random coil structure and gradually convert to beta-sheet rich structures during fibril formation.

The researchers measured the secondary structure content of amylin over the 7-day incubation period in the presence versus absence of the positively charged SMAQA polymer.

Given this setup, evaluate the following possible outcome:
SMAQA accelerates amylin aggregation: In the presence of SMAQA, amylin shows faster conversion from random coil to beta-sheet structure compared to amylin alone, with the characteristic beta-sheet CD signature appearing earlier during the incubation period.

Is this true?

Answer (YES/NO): NO